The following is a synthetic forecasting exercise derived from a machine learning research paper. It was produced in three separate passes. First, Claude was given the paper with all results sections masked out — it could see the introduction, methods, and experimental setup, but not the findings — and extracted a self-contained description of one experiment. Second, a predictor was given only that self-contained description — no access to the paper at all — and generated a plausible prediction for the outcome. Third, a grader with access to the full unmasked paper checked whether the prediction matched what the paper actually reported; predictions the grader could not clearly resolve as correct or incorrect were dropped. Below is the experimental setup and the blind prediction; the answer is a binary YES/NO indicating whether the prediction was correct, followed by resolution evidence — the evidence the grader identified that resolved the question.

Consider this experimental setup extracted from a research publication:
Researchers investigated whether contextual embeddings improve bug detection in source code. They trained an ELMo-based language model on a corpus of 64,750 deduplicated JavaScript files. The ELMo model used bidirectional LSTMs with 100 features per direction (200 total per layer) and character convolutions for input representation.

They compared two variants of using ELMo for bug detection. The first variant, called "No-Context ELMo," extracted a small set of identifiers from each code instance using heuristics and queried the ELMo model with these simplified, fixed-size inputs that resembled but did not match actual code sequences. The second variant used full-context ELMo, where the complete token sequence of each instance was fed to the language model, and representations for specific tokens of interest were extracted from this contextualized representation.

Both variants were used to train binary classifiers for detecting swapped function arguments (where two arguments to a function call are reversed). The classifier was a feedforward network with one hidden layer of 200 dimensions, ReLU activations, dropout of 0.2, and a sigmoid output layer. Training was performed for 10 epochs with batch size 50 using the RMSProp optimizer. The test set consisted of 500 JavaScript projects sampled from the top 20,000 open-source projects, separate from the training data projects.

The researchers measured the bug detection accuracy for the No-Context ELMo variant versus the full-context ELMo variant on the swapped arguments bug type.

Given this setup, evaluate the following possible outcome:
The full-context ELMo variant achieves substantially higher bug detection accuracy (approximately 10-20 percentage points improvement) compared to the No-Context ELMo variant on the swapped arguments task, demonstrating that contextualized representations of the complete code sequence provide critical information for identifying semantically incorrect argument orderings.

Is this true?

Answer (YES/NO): NO